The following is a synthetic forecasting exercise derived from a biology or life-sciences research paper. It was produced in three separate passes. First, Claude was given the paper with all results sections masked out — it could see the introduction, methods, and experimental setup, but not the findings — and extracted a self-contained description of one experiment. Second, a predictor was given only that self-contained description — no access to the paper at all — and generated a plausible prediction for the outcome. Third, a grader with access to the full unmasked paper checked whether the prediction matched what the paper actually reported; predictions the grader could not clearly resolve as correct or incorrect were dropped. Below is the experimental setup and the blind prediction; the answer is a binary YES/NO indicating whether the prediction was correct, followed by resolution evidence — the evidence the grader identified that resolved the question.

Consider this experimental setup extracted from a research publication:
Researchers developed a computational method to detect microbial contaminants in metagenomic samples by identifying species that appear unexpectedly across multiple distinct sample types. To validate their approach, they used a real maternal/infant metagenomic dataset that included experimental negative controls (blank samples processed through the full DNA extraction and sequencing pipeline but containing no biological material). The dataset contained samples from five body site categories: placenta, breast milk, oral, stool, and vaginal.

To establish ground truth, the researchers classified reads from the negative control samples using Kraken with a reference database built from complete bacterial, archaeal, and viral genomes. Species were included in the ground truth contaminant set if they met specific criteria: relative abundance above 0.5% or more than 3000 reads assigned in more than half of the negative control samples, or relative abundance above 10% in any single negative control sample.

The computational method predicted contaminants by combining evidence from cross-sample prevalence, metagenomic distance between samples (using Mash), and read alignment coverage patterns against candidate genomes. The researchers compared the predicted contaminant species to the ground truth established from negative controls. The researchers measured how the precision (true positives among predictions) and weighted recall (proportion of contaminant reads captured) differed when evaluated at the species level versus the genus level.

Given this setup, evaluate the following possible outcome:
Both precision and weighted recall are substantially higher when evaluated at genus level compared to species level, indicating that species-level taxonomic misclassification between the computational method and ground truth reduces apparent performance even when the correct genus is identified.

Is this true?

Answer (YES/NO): YES